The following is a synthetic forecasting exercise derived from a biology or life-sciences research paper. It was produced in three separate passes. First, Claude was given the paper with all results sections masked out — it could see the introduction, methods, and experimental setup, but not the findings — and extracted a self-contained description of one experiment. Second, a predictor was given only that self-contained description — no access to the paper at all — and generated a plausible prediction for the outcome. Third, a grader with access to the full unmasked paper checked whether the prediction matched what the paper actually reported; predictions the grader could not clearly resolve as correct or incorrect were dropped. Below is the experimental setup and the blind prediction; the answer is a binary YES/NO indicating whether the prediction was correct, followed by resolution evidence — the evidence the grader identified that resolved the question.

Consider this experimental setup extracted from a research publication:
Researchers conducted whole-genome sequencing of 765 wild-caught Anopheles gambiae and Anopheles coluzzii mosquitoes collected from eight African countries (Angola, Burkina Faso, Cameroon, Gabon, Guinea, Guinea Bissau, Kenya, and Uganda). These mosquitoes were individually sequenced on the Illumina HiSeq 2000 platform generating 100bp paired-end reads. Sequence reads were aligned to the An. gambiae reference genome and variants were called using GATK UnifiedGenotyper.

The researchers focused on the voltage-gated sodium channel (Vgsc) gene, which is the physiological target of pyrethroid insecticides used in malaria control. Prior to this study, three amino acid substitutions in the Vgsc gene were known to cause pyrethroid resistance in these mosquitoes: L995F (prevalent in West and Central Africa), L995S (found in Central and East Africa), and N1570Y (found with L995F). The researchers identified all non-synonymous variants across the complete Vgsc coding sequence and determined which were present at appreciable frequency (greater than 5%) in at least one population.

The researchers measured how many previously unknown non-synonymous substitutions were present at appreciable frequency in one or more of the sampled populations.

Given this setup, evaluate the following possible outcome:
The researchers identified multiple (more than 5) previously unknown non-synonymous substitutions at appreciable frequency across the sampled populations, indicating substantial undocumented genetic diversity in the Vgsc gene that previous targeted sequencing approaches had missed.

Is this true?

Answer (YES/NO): YES